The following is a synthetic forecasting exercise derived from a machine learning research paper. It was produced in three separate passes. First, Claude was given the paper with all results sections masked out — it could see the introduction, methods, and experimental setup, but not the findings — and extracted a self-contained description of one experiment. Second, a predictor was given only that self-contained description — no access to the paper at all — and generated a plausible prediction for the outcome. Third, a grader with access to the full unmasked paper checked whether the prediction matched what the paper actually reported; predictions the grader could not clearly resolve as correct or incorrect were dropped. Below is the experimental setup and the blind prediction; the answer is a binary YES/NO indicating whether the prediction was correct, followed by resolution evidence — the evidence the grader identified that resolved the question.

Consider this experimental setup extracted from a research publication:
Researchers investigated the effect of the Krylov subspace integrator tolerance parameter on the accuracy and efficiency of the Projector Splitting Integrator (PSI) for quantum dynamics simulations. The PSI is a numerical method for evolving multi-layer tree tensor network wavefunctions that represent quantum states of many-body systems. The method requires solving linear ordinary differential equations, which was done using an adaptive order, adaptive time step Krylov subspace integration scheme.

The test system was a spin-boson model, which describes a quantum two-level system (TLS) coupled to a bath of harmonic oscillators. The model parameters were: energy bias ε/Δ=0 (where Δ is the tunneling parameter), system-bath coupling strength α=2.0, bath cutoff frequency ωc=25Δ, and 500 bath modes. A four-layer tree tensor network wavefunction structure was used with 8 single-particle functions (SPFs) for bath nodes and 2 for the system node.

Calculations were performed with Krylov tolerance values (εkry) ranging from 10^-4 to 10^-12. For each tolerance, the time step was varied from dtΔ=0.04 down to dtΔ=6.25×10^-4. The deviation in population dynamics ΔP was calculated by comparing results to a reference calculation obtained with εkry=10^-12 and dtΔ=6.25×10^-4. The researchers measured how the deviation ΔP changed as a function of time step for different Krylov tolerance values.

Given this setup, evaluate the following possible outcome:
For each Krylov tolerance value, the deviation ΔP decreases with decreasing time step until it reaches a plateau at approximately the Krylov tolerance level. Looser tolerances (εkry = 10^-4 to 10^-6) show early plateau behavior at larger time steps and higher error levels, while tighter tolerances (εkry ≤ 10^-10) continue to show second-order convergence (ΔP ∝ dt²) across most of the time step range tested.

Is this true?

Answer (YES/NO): NO